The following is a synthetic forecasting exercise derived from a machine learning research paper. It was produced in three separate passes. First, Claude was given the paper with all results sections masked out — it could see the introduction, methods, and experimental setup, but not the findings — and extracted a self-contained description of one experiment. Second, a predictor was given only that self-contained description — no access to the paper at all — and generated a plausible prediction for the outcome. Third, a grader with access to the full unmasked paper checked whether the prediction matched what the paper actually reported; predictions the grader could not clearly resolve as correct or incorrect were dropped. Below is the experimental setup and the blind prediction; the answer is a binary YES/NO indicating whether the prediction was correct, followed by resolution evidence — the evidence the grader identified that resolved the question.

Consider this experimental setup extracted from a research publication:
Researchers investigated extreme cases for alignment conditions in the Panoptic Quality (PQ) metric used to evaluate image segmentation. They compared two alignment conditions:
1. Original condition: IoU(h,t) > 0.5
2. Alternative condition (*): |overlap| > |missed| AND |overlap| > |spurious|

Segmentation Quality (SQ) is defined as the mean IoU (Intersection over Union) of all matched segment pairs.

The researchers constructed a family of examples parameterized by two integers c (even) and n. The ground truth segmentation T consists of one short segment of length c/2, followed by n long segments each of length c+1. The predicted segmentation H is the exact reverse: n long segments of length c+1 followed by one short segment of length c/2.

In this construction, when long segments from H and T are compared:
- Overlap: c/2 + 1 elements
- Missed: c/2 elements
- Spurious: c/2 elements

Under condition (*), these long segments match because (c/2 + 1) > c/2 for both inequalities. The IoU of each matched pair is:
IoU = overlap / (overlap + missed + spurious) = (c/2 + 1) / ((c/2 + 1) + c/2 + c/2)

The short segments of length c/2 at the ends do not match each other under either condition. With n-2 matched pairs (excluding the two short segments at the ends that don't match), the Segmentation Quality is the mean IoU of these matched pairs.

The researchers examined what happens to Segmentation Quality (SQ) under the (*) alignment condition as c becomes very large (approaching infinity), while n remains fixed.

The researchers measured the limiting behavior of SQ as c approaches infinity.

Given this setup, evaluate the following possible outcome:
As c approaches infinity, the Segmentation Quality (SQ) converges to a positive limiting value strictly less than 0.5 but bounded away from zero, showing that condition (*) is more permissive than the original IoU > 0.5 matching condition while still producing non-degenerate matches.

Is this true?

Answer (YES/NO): YES